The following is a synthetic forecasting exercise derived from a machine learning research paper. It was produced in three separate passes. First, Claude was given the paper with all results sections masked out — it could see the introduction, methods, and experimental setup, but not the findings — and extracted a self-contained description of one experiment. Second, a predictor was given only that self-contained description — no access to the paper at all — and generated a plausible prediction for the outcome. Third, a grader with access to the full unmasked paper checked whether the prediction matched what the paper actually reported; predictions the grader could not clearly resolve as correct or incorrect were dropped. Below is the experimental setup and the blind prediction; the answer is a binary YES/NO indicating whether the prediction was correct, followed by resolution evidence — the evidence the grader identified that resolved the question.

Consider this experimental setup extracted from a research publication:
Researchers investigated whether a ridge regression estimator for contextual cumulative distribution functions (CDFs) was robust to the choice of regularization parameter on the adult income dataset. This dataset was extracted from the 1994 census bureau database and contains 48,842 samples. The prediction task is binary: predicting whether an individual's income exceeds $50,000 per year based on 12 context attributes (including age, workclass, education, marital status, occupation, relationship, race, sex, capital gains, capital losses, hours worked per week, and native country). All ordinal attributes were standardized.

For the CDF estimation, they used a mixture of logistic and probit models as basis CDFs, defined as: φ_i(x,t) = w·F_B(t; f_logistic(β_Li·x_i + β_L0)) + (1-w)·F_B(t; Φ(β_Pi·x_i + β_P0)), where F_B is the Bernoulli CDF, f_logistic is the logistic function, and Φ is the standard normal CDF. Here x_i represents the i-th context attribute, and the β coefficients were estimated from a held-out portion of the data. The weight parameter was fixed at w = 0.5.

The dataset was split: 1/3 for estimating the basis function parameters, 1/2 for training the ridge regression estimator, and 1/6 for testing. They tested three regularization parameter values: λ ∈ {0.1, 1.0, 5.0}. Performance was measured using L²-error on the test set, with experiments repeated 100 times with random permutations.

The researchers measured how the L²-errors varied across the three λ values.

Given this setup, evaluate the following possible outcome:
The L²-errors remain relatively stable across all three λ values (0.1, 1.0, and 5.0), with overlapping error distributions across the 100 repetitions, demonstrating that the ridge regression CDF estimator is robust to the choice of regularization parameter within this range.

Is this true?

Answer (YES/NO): YES